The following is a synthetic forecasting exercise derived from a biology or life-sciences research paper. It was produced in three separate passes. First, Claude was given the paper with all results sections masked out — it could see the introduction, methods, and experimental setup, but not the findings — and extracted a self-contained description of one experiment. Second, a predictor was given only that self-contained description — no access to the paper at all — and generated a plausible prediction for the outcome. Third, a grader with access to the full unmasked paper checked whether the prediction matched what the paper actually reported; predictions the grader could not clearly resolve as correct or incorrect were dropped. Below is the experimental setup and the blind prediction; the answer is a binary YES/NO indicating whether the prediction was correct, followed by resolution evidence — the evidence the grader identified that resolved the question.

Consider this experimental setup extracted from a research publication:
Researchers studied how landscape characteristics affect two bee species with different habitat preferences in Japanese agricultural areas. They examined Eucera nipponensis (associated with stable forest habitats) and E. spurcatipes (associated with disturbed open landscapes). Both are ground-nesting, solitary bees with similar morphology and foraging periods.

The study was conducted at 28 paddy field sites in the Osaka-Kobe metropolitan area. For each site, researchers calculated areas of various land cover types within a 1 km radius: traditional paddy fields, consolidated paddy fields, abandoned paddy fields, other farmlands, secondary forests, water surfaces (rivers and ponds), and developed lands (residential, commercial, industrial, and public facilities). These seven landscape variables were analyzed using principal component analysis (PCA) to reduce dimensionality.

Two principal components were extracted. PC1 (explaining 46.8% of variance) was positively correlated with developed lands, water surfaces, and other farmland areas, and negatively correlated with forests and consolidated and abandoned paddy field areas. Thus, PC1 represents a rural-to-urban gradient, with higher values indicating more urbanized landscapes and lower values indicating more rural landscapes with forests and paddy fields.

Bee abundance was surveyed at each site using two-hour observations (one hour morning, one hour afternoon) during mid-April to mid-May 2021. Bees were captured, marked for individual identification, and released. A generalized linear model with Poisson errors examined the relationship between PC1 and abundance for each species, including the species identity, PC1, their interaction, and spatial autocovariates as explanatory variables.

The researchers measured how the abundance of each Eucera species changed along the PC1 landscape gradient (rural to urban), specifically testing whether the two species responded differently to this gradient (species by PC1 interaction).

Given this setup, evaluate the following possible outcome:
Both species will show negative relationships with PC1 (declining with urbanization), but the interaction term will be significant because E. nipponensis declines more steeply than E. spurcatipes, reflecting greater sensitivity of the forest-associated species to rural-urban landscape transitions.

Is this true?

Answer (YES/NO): YES